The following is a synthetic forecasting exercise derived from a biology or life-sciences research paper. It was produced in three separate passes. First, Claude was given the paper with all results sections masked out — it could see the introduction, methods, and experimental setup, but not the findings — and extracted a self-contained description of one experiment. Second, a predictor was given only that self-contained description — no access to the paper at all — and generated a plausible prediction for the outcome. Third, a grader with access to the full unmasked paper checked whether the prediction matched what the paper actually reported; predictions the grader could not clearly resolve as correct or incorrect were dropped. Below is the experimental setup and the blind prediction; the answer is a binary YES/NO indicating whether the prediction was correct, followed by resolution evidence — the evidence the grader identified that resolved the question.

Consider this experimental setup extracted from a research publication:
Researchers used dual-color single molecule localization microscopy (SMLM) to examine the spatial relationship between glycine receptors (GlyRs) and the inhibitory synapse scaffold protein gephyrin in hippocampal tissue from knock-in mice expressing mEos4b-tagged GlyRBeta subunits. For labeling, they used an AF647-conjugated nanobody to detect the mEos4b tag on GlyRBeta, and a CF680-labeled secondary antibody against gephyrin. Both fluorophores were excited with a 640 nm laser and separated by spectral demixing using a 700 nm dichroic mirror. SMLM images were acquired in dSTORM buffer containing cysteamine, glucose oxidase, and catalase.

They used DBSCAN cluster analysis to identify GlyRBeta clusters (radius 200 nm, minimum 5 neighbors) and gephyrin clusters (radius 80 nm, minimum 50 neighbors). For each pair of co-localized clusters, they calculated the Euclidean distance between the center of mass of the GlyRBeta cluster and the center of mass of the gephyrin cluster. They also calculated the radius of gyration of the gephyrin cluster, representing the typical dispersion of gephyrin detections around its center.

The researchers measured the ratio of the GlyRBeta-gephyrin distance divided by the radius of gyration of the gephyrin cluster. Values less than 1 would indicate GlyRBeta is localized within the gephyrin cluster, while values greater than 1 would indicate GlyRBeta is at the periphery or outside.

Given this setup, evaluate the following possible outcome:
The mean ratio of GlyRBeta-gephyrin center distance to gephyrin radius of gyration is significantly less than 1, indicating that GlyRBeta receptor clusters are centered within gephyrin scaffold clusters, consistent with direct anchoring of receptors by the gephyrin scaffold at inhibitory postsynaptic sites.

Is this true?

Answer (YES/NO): YES